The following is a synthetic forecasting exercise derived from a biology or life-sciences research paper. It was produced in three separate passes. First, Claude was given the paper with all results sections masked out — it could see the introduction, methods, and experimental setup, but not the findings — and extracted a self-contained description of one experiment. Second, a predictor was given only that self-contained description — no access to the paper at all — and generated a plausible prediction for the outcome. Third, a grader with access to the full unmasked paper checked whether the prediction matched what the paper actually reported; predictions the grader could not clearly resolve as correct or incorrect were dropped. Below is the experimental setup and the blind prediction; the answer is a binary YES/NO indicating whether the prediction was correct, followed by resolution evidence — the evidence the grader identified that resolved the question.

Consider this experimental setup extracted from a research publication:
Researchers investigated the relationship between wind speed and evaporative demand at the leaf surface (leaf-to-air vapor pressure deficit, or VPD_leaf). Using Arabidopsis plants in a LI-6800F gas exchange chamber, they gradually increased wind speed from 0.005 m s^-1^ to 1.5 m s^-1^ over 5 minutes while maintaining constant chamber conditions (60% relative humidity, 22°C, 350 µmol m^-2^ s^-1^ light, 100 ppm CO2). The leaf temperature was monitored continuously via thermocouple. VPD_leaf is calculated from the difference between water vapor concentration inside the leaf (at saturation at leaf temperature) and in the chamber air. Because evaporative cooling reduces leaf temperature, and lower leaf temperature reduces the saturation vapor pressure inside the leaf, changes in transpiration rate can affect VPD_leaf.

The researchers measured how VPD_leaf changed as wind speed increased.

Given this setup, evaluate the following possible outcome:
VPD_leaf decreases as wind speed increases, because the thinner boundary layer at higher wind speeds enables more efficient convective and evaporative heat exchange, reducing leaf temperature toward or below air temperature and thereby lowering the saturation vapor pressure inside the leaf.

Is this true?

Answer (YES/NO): YES